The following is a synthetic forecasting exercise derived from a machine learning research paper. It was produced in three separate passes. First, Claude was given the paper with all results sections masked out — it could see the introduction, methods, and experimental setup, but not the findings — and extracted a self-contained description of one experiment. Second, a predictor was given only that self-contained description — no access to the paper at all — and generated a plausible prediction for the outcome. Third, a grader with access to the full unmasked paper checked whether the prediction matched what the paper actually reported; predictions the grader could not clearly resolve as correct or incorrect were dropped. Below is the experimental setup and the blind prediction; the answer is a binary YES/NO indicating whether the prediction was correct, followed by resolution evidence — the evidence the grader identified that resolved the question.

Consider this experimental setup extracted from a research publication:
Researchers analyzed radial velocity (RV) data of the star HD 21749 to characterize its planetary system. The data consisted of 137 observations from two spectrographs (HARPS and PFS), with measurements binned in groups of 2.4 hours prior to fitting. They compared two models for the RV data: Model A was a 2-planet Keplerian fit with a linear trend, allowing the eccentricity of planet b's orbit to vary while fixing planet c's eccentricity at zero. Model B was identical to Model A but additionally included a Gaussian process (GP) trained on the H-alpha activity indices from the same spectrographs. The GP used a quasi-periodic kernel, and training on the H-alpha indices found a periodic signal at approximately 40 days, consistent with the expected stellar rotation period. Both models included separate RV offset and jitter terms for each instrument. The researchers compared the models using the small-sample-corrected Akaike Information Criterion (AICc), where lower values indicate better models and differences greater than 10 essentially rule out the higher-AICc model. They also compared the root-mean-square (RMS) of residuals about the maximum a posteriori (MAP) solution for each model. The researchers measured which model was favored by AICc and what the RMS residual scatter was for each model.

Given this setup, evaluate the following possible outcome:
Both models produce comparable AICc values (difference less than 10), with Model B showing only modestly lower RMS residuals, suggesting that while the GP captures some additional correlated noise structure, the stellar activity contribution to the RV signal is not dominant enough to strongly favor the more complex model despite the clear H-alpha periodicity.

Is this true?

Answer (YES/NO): NO